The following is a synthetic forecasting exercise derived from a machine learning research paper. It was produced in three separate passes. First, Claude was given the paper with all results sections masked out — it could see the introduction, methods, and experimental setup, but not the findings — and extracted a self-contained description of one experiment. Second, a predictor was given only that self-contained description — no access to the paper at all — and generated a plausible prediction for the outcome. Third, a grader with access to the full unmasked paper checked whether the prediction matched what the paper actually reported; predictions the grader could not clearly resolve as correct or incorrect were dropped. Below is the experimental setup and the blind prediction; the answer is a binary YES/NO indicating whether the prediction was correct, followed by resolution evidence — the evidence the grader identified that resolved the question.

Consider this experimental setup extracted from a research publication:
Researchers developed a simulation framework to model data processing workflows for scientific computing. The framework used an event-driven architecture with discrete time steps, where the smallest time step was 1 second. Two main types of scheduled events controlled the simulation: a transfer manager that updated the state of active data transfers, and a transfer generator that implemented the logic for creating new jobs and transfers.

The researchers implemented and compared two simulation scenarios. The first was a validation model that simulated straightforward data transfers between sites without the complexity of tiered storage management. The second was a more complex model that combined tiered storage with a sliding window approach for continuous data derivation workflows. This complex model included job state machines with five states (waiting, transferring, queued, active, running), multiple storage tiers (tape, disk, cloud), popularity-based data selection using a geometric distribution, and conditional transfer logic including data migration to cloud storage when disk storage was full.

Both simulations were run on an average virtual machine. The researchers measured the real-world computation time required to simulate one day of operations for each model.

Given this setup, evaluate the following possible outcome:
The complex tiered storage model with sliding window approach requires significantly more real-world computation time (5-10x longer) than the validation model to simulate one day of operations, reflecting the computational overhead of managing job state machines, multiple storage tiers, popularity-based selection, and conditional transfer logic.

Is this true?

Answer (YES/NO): NO